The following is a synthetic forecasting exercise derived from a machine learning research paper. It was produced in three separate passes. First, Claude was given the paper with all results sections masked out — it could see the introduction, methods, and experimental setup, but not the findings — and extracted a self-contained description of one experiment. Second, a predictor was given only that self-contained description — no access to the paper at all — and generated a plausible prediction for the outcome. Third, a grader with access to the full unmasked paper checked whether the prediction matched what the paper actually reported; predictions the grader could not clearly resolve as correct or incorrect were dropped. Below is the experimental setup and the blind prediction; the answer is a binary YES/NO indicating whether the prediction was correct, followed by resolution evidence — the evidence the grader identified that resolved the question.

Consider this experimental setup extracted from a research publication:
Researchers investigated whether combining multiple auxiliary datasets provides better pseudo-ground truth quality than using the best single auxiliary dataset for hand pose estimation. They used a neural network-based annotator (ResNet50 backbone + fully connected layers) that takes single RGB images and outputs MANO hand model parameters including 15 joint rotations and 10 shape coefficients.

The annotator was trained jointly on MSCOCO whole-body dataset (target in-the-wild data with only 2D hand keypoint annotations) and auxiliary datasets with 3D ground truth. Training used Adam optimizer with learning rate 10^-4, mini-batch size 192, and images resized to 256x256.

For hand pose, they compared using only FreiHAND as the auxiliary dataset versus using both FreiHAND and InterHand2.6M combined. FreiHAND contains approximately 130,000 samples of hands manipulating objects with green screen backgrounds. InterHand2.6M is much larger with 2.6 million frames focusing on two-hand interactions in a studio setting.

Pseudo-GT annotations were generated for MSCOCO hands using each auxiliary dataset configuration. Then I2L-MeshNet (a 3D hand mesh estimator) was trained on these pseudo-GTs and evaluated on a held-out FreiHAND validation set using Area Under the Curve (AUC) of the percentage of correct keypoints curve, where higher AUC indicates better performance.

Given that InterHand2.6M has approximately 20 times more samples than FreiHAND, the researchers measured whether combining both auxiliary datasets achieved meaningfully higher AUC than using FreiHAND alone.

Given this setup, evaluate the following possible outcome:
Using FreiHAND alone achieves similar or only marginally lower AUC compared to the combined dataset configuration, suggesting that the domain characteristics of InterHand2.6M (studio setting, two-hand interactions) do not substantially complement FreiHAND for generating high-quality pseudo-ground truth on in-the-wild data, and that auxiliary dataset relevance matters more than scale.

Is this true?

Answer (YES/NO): YES